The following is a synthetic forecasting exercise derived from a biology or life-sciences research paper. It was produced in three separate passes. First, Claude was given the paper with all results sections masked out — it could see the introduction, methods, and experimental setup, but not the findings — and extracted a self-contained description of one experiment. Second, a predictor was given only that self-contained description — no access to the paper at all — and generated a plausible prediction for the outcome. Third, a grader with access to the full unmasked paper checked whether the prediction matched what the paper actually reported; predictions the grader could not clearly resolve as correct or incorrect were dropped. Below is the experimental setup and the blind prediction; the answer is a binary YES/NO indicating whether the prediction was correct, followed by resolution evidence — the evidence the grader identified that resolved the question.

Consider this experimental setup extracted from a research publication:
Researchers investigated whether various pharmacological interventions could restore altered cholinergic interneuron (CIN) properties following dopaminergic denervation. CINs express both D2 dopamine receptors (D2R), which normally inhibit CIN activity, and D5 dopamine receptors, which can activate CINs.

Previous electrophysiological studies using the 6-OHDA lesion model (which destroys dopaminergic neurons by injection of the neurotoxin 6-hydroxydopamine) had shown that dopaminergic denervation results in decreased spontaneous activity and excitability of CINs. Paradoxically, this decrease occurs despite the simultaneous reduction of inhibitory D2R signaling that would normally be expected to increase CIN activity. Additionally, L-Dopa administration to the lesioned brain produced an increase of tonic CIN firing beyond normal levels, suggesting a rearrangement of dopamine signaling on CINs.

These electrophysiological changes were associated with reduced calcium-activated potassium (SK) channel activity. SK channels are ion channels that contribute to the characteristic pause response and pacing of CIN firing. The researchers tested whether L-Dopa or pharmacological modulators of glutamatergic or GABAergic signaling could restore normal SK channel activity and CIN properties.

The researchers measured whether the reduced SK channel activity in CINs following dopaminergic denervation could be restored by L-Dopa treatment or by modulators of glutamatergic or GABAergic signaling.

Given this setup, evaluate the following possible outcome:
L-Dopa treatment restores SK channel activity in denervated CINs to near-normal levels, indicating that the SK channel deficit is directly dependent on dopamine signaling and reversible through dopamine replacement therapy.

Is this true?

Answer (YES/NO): NO